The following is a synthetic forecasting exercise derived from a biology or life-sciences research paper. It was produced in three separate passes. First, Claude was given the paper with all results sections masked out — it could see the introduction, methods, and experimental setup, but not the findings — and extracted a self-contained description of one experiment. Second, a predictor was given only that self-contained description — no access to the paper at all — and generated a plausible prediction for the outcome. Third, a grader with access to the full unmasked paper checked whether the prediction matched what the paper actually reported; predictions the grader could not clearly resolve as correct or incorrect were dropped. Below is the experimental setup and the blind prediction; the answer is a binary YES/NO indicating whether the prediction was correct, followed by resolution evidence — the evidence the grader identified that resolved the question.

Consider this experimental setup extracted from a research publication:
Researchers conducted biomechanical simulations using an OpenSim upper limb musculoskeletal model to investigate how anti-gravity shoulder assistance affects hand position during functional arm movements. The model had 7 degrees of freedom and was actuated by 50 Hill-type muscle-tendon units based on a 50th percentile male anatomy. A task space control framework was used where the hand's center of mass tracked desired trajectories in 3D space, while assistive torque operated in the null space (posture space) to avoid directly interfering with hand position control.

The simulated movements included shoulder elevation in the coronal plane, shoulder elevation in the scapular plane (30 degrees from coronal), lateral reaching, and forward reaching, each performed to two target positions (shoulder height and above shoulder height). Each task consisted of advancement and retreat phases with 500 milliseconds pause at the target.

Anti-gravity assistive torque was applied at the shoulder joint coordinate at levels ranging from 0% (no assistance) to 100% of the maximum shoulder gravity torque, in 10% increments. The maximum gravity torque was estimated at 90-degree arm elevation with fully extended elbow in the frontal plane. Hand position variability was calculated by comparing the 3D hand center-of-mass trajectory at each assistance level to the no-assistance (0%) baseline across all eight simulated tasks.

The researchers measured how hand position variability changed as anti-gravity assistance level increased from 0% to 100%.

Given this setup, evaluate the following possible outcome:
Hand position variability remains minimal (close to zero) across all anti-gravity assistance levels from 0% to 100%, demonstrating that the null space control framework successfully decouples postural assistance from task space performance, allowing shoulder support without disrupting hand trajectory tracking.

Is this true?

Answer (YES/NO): NO